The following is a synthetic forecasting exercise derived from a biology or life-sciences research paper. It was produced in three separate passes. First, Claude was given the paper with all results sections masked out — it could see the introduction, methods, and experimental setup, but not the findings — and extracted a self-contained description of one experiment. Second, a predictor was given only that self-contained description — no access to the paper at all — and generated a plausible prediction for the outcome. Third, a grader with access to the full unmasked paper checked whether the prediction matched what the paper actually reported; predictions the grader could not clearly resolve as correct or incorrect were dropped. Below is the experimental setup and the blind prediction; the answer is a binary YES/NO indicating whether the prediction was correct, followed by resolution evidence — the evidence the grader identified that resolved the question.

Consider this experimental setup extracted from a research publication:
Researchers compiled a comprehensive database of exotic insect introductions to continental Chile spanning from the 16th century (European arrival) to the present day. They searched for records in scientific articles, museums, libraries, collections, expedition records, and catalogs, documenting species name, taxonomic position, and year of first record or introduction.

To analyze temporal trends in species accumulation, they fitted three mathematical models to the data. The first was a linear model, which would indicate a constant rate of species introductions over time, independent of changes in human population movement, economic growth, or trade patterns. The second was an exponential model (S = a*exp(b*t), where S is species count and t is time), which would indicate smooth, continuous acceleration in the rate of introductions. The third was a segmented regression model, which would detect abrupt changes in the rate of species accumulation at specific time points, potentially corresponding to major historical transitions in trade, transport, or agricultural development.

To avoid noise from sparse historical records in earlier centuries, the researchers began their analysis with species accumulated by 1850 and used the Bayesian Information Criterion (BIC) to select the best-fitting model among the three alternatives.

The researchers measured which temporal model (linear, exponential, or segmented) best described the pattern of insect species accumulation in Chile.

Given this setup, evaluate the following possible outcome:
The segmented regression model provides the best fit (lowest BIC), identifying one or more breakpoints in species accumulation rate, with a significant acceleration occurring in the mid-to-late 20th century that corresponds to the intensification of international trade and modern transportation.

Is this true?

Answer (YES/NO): YES